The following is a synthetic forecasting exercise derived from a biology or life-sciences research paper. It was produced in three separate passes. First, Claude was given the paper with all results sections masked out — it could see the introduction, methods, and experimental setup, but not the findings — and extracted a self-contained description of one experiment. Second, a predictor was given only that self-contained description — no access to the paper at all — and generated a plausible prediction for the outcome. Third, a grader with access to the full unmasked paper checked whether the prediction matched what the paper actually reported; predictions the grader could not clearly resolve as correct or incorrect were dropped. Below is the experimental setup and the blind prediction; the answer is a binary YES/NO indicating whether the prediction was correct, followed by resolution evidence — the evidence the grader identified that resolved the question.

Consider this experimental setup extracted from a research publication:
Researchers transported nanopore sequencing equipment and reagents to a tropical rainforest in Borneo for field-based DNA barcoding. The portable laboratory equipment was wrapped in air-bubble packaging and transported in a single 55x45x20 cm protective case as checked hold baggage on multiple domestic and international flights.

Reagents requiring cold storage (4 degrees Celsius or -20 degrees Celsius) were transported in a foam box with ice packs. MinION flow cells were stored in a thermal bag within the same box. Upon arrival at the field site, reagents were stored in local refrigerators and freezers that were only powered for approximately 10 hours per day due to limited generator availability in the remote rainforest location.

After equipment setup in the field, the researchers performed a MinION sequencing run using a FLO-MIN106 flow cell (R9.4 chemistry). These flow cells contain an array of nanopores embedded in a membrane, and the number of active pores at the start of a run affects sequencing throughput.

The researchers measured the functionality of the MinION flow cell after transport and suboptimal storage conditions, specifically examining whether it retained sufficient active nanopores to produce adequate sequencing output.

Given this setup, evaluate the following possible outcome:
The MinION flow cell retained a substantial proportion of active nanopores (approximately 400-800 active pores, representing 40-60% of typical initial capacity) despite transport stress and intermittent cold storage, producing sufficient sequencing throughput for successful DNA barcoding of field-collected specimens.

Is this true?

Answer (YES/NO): NO